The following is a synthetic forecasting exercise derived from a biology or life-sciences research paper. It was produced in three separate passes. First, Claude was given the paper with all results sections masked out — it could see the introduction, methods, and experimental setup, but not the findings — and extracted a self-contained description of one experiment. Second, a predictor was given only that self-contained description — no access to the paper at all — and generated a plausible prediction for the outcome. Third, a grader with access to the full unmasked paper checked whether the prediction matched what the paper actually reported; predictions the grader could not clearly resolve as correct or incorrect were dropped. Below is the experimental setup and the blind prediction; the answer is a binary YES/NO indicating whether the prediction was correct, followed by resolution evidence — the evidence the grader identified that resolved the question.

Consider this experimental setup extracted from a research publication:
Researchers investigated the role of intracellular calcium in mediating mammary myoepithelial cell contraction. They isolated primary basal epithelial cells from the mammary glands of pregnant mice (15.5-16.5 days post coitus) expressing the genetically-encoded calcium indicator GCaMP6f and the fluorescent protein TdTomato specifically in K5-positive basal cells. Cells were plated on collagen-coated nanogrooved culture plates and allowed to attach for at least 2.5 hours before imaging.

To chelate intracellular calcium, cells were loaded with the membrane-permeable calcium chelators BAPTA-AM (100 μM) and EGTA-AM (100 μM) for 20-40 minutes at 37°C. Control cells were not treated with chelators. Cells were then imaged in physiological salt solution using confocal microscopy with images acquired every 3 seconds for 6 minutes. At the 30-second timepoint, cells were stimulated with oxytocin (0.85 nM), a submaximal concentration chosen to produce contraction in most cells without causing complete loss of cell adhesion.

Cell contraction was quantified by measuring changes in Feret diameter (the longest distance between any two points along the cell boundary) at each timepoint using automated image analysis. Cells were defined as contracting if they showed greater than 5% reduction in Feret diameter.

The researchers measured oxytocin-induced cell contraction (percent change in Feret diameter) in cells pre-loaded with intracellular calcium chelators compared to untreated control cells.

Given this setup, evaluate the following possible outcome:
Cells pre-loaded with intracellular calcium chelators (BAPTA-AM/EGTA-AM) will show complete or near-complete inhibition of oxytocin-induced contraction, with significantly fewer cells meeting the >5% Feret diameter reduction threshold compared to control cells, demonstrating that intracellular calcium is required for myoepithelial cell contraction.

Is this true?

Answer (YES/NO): NO